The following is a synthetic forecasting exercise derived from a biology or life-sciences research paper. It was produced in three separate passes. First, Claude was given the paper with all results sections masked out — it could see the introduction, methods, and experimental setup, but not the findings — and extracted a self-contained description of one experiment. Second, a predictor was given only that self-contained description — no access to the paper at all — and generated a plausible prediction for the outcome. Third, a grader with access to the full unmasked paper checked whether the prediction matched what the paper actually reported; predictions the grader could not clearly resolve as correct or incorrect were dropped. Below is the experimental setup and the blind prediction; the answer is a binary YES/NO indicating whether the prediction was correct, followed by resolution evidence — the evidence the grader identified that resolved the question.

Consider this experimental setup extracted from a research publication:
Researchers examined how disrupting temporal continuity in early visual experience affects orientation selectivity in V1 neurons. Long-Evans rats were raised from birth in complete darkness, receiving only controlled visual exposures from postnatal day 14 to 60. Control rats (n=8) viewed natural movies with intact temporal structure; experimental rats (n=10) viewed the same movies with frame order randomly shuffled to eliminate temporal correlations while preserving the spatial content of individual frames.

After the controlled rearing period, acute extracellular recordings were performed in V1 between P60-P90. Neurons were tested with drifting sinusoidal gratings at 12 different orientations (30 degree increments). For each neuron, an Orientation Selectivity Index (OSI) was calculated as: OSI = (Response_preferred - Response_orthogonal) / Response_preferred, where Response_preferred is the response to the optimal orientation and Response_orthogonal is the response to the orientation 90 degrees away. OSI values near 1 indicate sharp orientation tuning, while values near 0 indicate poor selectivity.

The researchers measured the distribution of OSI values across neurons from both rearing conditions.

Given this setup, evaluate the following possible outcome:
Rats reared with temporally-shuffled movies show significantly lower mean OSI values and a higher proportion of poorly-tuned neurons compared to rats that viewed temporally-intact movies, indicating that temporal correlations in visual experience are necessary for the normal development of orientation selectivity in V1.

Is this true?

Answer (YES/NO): NO